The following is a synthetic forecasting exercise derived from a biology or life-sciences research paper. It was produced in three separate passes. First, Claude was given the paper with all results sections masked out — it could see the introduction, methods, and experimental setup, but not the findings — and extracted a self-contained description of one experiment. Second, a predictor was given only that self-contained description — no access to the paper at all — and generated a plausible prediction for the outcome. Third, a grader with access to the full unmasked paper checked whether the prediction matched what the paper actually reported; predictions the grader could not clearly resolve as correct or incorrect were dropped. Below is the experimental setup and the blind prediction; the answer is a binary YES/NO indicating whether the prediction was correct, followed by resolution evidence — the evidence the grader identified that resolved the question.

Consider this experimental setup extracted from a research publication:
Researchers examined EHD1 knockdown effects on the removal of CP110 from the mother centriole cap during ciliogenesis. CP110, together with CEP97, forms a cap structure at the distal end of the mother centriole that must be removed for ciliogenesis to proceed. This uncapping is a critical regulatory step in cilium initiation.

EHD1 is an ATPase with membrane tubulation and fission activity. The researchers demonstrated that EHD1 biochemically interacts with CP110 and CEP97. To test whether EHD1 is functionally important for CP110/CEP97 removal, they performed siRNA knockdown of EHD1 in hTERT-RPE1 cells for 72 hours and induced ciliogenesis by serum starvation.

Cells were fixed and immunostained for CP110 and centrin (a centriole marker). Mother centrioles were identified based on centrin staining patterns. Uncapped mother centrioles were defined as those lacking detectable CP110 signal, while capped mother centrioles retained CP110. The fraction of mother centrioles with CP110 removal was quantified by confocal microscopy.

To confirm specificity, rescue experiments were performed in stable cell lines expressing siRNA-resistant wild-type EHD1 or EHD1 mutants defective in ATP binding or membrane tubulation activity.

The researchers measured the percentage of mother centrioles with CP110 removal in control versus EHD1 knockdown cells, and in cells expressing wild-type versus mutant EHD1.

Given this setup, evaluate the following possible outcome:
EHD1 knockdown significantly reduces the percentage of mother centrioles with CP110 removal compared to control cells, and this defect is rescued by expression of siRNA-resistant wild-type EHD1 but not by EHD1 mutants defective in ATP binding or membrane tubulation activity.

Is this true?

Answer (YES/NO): YES